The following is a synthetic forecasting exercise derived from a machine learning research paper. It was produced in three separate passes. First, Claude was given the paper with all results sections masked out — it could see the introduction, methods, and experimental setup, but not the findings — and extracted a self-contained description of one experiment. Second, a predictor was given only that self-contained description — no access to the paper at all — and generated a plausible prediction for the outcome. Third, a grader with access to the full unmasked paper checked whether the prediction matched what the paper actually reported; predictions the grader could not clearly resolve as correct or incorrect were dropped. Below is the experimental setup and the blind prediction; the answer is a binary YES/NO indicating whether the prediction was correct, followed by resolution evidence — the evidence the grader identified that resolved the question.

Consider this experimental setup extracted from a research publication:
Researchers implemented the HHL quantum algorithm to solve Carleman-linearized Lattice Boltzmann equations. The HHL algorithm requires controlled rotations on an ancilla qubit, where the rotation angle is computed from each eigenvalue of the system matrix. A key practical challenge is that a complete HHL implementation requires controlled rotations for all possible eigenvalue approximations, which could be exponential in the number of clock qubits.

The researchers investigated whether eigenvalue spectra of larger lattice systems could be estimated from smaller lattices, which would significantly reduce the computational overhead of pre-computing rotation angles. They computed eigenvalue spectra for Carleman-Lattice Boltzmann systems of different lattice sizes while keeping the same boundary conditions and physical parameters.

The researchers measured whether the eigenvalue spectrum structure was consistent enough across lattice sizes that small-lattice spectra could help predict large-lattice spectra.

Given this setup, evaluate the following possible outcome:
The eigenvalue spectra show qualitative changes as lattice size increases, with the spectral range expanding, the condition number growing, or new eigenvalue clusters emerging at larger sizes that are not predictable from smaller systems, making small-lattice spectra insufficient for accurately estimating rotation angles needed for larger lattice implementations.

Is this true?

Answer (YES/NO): NO